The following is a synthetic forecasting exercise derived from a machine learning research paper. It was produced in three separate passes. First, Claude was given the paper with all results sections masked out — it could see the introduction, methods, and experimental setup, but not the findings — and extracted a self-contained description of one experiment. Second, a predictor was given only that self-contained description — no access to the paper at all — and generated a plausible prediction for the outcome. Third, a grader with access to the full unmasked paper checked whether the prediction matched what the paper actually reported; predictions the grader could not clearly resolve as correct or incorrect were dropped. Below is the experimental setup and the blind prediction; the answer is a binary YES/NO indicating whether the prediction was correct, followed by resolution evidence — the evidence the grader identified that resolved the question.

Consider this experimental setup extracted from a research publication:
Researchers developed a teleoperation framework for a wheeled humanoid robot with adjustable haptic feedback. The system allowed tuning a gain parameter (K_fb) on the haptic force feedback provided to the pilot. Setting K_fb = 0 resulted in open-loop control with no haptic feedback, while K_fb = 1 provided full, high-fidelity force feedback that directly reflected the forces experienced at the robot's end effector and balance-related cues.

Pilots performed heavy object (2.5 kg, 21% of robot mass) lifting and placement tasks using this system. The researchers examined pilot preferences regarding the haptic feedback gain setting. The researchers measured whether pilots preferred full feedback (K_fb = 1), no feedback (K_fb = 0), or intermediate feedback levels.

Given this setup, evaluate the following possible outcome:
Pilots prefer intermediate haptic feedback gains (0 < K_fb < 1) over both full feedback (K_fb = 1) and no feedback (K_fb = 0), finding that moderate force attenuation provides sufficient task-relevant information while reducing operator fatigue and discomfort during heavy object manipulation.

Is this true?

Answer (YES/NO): YES